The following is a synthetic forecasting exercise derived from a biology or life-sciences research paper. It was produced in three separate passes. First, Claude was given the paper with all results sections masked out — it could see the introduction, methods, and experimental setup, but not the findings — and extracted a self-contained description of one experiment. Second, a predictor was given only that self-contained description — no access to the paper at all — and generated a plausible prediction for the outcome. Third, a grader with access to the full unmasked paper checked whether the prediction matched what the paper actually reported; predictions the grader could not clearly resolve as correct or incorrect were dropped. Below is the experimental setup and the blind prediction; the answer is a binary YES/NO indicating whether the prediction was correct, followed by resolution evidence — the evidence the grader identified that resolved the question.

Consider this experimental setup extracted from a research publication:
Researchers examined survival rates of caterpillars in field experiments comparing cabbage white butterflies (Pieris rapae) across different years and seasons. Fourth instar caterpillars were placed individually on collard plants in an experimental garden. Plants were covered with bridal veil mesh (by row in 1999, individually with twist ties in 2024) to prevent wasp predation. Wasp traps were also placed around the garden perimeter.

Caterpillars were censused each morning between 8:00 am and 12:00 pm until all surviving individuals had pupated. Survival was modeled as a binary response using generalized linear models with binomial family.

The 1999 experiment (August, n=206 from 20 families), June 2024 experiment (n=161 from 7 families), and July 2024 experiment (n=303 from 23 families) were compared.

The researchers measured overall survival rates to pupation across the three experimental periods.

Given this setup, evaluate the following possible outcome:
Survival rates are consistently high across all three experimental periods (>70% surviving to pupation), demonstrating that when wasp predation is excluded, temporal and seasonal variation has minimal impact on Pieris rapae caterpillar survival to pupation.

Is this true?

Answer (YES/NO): NO